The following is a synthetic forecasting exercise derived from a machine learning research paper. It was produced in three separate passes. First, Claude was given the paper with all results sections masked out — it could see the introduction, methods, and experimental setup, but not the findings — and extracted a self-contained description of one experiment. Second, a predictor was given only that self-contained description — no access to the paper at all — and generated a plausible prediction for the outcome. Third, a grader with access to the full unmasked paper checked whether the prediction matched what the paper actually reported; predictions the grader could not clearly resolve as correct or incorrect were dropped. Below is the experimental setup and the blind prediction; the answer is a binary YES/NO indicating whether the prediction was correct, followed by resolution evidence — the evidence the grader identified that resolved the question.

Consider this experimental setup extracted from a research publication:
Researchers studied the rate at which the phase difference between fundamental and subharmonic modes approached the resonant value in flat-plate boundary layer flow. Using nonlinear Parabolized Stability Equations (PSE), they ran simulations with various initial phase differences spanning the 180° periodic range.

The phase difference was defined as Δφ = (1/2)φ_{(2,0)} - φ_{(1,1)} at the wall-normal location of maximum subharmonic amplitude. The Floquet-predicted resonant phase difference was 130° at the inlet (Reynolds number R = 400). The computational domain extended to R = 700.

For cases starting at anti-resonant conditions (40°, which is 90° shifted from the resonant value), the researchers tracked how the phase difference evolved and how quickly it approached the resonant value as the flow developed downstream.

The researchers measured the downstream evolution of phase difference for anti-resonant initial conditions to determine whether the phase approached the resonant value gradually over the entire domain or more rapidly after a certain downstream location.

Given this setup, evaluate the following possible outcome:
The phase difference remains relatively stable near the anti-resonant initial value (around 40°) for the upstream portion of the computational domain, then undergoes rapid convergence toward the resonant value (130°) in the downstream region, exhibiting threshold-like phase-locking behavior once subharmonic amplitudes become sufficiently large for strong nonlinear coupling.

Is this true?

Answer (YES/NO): YES